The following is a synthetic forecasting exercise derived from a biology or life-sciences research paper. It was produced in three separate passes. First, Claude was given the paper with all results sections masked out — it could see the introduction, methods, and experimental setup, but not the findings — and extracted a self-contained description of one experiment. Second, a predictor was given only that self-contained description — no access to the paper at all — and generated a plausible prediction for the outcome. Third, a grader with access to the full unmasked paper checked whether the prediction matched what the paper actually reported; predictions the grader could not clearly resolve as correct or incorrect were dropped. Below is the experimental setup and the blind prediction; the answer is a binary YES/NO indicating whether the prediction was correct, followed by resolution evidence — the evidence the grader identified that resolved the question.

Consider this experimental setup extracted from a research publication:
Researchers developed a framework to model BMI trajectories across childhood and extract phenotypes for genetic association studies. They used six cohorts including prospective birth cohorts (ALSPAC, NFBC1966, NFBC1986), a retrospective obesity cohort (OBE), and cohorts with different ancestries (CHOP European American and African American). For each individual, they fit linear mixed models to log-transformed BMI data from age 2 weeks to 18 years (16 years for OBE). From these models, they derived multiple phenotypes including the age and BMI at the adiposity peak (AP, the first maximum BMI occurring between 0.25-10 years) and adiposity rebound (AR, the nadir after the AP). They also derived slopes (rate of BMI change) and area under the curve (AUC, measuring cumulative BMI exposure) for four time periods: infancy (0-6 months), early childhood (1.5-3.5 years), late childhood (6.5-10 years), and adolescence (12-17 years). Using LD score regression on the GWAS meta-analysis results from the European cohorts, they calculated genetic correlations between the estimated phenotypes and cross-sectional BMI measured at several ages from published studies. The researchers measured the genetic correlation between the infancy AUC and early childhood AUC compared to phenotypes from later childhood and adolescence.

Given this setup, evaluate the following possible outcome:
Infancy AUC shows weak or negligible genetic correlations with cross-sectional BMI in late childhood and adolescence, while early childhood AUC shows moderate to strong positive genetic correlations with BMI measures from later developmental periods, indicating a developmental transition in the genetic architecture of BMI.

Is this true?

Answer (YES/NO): YES